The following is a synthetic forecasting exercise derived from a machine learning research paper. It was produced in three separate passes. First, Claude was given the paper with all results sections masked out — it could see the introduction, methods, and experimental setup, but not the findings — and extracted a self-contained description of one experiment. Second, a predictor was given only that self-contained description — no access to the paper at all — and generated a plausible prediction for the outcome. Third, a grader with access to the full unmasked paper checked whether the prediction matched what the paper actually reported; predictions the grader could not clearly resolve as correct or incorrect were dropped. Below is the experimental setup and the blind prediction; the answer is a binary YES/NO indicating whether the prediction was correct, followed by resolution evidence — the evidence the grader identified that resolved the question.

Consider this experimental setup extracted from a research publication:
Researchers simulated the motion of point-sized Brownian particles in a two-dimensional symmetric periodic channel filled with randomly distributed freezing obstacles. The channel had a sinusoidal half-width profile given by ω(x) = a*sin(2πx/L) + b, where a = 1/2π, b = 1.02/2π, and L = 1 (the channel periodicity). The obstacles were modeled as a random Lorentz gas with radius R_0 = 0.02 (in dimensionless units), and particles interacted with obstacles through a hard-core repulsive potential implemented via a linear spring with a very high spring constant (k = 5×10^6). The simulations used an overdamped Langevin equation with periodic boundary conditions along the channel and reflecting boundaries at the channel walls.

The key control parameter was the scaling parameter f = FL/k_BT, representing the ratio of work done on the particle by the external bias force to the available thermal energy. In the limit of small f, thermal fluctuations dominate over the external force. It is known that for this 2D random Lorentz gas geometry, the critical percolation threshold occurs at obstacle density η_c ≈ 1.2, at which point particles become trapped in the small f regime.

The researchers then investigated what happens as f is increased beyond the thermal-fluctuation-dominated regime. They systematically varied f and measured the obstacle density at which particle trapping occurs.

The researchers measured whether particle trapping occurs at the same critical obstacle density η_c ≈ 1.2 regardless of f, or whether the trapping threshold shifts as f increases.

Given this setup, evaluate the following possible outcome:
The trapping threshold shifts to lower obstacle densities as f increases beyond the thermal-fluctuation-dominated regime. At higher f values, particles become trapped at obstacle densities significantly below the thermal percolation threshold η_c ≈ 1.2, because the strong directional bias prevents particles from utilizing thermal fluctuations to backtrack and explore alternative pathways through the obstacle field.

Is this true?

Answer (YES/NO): YES